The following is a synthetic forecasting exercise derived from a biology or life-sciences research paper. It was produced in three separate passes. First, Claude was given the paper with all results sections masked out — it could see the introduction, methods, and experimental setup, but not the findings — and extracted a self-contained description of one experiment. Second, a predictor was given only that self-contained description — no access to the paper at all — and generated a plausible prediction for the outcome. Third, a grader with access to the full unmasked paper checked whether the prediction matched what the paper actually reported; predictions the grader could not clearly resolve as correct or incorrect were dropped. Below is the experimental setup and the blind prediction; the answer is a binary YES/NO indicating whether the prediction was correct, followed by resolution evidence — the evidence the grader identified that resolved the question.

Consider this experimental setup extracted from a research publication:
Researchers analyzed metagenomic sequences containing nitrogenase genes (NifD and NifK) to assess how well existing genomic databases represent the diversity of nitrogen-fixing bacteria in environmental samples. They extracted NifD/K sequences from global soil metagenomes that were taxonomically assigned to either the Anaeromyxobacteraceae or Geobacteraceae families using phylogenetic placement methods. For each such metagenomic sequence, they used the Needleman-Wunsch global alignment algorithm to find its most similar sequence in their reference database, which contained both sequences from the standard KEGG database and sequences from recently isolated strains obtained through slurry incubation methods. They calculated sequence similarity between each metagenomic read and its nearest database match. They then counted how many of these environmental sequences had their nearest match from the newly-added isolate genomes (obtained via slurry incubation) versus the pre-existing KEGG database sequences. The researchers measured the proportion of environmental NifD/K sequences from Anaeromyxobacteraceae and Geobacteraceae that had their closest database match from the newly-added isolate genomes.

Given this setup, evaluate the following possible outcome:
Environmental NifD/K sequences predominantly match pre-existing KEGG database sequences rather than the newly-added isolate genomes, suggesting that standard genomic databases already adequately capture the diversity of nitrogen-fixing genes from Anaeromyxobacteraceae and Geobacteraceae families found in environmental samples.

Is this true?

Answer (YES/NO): NO